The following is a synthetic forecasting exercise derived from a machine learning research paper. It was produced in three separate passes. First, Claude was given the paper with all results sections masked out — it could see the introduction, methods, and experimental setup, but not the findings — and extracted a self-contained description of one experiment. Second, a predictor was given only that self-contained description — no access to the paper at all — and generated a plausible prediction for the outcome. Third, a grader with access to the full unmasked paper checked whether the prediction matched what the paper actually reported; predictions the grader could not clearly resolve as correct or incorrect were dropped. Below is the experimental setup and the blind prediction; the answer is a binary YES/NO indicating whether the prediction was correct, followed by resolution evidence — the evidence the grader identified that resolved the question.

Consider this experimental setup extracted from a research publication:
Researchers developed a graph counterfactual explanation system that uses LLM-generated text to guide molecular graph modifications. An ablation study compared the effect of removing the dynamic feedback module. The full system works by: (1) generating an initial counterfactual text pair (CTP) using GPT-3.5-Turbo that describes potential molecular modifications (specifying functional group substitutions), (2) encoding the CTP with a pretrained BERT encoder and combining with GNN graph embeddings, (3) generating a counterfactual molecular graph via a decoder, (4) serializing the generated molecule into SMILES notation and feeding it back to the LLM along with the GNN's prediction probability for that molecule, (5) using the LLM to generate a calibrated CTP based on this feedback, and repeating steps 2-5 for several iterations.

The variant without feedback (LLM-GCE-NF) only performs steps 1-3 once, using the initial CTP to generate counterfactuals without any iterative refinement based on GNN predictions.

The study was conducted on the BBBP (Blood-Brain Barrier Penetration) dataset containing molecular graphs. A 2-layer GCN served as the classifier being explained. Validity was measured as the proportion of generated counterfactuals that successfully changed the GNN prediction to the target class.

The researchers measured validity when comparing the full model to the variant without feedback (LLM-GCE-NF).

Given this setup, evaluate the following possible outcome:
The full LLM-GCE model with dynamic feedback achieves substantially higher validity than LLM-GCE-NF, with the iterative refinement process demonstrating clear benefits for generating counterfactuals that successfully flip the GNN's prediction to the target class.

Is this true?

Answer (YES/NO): YES